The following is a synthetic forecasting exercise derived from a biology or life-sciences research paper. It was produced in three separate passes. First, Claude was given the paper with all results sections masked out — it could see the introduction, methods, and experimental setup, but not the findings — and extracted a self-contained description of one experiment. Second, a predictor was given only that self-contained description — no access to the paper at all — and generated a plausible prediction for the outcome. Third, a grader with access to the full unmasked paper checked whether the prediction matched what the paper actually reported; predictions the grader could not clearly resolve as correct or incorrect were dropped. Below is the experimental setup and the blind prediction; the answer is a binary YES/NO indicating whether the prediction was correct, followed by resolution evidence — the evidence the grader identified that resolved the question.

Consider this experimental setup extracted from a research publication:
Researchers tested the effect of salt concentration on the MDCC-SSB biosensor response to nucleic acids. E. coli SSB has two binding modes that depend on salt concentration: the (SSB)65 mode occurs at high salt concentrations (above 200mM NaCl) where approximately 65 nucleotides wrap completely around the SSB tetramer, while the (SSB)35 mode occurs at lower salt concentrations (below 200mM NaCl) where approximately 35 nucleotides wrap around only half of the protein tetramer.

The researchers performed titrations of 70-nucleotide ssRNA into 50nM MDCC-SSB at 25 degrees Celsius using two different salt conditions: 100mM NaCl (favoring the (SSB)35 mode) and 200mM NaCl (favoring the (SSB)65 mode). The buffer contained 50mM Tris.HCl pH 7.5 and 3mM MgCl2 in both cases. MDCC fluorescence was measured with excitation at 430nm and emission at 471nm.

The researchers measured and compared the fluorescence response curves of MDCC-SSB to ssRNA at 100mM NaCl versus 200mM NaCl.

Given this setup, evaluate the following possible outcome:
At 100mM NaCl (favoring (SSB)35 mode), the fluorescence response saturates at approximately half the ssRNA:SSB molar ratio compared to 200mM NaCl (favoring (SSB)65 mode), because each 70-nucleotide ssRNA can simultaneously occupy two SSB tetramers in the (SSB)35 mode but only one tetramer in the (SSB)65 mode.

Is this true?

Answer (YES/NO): NO